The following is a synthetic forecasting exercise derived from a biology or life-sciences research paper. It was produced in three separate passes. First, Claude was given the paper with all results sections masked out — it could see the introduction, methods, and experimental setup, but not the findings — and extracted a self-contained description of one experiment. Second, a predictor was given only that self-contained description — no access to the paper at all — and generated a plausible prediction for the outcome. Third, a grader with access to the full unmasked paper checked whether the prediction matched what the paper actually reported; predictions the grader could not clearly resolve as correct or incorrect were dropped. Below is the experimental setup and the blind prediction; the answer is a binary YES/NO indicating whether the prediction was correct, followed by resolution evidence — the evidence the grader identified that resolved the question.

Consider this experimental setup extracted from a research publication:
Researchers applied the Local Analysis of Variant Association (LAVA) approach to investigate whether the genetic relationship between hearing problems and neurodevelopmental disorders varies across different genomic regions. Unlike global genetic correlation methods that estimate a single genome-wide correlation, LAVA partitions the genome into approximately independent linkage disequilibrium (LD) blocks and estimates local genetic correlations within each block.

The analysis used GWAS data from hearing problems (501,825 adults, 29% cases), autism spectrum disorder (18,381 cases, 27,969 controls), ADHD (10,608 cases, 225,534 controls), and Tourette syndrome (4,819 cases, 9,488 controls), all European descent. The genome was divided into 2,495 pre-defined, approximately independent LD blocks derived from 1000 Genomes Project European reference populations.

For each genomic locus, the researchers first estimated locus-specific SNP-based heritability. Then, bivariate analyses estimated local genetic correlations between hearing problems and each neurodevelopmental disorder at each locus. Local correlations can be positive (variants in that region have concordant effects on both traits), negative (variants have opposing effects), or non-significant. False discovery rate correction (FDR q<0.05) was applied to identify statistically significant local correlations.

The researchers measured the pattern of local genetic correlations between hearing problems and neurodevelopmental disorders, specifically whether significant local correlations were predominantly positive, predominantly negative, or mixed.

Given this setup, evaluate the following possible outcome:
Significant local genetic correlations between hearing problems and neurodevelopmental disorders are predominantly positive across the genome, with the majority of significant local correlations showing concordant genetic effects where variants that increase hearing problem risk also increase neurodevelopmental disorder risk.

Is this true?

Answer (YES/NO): YES